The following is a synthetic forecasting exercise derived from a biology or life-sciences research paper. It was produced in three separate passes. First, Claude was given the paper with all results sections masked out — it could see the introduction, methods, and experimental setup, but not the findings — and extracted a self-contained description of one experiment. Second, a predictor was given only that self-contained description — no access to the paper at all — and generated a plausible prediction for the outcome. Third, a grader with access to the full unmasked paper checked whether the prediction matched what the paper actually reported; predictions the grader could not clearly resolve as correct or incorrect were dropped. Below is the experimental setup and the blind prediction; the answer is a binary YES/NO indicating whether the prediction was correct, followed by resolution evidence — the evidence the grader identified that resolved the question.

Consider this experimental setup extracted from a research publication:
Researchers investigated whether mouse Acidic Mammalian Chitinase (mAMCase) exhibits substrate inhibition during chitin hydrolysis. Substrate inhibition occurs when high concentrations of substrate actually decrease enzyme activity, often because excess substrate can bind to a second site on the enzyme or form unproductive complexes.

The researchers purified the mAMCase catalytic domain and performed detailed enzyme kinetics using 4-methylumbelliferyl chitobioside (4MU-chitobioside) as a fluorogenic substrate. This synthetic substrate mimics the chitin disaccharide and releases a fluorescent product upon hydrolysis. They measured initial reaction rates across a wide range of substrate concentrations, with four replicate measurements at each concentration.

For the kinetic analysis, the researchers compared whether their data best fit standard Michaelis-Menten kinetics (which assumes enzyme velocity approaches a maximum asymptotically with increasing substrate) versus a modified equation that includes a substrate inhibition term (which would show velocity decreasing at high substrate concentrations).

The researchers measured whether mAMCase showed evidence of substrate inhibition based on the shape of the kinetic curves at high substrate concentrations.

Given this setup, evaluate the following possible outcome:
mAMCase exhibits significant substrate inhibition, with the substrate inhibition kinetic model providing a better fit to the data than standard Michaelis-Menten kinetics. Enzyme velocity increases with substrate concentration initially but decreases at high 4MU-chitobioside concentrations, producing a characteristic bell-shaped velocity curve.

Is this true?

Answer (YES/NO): NO